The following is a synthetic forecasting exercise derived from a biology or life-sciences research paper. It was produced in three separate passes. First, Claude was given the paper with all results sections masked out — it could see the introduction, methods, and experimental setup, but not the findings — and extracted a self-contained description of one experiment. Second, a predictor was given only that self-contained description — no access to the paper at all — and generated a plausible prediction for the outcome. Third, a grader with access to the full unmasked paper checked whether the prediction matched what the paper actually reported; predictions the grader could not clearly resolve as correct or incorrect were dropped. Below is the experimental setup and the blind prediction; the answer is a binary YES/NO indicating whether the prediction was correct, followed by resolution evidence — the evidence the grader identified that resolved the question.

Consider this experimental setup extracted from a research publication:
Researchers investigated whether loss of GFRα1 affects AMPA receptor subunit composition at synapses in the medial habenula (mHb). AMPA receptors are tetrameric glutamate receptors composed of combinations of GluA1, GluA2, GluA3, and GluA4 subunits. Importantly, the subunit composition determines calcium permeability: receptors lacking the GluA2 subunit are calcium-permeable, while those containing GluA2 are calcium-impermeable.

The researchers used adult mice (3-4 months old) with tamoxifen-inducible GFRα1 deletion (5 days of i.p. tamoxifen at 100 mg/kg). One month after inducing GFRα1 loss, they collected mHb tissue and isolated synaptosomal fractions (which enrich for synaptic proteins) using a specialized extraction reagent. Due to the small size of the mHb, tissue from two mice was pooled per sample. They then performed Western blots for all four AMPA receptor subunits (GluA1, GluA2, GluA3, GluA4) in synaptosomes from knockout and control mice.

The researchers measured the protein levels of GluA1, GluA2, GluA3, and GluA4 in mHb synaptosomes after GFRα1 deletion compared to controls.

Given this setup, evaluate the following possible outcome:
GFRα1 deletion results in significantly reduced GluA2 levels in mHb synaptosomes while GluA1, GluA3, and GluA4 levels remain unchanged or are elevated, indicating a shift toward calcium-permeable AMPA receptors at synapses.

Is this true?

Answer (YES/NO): NO